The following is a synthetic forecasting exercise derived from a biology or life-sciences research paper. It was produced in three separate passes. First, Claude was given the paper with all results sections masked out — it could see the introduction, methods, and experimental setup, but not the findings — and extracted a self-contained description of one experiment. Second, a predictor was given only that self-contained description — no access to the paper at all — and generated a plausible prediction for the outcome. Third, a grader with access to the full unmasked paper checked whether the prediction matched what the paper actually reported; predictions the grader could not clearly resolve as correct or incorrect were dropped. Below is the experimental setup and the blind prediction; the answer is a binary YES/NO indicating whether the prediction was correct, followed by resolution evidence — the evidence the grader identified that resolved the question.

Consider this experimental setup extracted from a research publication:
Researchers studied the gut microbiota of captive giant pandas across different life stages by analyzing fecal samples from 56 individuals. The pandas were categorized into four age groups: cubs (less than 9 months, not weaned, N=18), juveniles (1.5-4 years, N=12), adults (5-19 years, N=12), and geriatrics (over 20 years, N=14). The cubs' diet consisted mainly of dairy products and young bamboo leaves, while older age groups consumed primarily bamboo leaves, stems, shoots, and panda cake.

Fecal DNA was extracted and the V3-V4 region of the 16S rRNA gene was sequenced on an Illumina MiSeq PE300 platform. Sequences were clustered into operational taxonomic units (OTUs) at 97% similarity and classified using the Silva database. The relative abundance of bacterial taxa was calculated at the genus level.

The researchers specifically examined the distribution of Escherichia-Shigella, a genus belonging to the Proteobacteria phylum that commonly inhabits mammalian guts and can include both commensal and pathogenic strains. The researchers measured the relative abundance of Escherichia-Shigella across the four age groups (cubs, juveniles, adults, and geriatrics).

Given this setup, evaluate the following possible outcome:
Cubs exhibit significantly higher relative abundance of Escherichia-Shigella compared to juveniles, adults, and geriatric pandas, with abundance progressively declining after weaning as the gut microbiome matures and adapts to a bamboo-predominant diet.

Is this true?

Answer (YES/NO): NO